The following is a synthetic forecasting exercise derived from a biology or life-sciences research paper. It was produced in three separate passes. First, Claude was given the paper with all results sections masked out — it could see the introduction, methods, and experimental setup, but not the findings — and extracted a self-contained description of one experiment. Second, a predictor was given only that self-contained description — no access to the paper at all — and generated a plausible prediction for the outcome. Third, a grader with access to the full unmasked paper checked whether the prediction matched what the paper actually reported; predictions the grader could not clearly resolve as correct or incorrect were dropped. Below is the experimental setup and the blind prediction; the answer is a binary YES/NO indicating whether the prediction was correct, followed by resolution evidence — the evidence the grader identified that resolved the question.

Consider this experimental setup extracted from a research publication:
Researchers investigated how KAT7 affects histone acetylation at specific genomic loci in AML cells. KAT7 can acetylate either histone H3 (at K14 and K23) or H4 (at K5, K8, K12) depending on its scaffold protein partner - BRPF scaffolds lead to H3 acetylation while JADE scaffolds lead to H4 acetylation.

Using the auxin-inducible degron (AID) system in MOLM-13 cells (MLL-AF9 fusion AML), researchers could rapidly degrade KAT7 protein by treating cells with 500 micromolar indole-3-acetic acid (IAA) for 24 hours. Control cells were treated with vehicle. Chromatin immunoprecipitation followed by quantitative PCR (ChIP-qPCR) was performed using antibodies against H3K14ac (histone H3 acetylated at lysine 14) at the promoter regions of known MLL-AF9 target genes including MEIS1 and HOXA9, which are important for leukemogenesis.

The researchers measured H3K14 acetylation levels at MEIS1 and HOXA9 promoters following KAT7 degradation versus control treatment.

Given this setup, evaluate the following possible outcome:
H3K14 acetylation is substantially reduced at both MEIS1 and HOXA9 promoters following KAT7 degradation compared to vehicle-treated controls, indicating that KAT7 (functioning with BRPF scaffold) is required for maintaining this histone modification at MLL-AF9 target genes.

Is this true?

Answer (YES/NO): YES